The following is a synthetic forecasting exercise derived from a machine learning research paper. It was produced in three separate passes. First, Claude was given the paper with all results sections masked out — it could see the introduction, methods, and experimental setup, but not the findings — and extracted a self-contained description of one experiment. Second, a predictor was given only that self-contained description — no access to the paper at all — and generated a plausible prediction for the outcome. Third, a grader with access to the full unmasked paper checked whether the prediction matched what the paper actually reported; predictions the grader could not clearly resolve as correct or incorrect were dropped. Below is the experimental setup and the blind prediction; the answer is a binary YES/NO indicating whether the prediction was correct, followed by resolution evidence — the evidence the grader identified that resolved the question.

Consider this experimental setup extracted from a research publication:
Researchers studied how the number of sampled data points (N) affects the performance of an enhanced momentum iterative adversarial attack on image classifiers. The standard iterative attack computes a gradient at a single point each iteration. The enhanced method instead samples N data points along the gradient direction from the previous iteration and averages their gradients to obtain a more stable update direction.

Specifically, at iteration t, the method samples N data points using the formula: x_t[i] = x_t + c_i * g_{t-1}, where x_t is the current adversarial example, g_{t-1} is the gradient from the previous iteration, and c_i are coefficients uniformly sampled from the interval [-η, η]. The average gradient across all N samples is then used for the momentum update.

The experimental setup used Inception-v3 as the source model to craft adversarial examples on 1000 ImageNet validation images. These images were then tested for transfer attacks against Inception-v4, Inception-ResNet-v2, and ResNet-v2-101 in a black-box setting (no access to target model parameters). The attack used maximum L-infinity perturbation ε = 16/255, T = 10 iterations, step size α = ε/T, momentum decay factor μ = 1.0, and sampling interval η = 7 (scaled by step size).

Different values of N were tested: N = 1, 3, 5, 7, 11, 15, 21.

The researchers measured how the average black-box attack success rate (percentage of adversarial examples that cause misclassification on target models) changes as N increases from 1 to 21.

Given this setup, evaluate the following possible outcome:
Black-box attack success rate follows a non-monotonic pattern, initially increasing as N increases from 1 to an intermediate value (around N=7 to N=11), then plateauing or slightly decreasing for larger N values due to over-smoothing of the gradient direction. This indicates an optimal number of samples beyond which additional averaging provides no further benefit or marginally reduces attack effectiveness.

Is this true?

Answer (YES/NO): NO